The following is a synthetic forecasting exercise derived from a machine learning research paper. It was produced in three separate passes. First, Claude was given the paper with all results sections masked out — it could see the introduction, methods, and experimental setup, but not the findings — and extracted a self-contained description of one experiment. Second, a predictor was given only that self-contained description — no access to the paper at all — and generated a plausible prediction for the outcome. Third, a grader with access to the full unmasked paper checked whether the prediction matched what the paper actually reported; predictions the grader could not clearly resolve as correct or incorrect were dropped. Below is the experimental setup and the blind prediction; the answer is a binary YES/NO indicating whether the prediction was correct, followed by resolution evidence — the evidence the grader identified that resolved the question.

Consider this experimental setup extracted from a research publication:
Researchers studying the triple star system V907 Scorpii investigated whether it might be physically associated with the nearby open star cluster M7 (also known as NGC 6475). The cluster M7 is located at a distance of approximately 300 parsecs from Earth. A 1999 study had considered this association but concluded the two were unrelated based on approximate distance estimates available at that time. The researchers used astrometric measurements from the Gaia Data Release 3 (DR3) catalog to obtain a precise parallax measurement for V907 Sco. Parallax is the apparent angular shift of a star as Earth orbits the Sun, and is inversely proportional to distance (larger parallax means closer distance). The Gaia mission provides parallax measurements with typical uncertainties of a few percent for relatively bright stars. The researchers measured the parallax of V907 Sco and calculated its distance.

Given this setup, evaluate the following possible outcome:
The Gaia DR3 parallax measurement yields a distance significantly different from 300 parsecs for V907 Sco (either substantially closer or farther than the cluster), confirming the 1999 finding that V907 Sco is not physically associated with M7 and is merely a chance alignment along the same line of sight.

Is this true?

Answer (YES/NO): YES